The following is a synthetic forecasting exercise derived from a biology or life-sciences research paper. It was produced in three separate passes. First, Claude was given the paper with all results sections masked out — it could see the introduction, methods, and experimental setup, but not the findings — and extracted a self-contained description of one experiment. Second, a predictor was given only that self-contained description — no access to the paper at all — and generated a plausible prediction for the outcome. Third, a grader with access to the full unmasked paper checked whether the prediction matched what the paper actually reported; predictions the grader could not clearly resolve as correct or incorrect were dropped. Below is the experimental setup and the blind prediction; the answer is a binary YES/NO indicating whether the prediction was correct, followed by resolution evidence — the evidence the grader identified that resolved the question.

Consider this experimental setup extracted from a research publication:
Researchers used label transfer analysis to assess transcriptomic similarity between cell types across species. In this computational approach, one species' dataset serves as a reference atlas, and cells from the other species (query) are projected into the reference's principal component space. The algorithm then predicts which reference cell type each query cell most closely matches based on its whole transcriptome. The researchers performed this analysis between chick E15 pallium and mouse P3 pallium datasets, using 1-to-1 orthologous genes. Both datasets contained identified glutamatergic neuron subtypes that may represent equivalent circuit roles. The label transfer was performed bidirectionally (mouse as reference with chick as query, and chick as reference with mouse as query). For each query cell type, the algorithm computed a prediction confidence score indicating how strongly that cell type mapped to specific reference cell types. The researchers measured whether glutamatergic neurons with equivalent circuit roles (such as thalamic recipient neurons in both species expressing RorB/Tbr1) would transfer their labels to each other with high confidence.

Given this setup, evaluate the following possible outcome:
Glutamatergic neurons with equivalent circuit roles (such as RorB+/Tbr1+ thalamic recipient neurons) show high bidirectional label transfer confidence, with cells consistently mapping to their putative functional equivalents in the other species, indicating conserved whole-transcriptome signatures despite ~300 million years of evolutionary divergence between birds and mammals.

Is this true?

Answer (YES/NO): NO